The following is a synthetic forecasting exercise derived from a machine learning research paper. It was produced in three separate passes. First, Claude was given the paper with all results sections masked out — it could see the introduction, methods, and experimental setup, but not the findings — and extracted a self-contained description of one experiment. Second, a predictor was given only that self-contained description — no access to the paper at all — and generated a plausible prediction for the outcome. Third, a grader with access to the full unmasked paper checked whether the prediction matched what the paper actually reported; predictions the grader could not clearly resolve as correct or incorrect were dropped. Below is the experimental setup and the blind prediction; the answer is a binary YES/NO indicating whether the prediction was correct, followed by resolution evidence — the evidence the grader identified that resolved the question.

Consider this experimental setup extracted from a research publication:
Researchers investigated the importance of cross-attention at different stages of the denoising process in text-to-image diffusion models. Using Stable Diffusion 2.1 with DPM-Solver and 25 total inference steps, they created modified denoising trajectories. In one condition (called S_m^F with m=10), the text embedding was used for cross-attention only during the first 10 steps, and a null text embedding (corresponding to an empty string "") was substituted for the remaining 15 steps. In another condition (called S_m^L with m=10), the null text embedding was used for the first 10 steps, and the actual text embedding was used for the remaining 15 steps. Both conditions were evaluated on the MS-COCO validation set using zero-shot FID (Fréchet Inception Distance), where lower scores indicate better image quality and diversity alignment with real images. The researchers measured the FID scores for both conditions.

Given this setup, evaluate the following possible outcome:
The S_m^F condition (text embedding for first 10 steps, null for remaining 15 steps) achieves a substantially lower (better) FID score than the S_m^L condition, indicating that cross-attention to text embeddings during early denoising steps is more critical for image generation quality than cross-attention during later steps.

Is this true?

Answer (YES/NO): YES